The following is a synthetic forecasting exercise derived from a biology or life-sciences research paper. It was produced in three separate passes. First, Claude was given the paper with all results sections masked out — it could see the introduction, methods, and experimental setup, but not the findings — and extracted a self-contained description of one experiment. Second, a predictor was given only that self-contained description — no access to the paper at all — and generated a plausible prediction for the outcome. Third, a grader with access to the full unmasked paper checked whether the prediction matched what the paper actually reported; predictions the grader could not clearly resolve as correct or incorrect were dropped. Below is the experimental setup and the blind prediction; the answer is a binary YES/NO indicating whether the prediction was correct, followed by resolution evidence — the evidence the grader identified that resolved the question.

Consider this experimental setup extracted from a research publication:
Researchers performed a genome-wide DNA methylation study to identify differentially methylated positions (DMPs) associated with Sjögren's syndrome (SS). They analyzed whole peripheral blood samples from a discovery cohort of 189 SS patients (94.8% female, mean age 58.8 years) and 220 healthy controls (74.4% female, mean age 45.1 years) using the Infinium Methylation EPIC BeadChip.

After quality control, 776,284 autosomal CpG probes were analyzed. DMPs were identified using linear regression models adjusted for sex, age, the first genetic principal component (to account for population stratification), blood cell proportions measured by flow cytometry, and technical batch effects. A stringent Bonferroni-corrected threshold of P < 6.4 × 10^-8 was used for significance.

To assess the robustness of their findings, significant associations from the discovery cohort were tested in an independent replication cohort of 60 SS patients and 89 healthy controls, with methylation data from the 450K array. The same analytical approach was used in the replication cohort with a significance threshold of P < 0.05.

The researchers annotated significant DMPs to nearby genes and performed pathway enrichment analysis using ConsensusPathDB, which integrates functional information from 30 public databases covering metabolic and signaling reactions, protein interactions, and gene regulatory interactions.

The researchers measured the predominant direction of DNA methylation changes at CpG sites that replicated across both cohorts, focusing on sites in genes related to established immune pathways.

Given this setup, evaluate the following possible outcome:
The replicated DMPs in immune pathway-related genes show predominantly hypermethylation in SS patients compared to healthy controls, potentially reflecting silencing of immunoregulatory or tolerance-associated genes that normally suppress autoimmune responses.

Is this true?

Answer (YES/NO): NO